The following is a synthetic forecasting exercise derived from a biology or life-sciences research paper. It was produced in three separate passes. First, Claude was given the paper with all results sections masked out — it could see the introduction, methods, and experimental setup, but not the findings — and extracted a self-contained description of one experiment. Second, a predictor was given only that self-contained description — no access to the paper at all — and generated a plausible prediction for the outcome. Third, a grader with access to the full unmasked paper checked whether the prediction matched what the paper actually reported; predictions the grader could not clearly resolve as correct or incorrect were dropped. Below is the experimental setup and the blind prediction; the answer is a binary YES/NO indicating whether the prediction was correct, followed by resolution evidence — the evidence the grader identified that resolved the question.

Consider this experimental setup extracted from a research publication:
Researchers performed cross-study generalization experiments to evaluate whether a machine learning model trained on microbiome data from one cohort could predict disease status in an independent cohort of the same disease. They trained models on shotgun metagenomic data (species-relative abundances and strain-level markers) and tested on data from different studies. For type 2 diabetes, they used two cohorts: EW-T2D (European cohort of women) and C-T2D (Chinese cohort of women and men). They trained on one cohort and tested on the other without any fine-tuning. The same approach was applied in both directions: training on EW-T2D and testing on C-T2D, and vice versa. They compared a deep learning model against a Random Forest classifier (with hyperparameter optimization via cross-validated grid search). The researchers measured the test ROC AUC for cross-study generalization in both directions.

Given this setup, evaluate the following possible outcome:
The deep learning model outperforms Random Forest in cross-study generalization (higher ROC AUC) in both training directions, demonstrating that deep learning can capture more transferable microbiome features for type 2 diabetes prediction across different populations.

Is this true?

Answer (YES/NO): NO